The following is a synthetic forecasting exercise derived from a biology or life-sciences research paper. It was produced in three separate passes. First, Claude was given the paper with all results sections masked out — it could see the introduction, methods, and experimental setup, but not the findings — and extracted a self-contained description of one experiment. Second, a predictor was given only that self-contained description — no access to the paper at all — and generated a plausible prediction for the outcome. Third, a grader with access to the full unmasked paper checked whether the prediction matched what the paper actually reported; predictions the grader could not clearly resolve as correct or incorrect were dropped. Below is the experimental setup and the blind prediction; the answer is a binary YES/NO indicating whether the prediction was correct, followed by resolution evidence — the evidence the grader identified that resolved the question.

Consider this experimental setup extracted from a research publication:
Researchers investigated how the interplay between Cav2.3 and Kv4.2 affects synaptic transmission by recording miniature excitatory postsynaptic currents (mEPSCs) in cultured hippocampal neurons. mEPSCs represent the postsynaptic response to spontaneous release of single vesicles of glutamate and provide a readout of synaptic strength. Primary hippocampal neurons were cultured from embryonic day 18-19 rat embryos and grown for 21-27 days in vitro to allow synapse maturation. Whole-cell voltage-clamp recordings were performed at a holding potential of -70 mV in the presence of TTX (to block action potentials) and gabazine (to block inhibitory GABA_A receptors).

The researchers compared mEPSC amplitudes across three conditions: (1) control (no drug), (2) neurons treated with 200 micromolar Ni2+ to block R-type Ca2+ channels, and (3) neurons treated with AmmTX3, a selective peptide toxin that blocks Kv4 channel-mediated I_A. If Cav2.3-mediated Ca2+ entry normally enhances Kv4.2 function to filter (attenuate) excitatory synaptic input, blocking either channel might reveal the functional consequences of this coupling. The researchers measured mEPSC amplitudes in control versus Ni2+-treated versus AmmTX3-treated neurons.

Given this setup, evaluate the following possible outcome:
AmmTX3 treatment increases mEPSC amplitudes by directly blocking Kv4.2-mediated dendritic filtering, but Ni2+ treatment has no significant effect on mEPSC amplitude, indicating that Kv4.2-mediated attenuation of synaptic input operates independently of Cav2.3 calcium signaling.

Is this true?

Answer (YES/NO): NO